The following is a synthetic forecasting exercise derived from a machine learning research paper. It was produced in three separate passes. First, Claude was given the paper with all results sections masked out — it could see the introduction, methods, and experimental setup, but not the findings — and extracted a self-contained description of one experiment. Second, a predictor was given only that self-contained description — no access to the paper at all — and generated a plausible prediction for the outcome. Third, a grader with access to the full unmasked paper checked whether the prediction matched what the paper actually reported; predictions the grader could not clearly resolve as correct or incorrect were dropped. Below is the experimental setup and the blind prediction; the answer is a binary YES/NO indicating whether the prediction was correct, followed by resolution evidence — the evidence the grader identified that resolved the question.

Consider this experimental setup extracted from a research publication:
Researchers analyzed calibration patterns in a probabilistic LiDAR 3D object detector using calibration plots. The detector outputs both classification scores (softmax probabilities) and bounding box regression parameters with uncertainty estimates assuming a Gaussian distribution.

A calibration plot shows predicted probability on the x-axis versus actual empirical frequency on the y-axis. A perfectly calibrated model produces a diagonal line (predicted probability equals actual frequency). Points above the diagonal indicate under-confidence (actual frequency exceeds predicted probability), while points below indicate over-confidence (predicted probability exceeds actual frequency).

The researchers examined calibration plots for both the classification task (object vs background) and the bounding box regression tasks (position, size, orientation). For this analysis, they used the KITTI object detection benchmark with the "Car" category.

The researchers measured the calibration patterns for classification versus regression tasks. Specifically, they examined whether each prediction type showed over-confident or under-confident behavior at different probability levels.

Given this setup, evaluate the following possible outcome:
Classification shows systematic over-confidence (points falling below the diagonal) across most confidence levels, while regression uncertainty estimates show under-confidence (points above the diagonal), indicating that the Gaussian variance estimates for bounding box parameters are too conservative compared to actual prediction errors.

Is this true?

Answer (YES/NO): NO